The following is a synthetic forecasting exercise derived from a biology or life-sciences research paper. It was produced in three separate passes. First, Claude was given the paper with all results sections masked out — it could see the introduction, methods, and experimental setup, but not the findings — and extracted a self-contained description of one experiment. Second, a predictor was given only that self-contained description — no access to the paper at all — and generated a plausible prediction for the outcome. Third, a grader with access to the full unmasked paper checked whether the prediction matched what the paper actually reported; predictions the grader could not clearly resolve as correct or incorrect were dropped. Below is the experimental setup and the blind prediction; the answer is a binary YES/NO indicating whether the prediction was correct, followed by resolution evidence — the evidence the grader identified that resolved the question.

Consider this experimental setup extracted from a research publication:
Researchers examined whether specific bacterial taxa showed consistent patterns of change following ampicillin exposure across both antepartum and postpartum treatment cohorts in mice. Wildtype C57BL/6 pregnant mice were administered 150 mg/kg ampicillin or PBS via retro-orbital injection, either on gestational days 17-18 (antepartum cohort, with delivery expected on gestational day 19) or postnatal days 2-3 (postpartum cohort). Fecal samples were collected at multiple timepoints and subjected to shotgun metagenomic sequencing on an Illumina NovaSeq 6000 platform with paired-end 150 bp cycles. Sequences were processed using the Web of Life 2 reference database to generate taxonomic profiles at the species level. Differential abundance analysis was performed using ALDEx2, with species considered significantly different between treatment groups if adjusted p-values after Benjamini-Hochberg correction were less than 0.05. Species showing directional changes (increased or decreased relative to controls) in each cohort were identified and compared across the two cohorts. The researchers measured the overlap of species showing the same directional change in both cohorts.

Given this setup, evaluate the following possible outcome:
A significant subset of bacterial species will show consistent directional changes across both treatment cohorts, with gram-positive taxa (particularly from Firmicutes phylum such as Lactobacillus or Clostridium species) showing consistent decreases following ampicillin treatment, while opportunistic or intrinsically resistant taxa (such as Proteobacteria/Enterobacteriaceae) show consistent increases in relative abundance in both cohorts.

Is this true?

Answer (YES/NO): NO